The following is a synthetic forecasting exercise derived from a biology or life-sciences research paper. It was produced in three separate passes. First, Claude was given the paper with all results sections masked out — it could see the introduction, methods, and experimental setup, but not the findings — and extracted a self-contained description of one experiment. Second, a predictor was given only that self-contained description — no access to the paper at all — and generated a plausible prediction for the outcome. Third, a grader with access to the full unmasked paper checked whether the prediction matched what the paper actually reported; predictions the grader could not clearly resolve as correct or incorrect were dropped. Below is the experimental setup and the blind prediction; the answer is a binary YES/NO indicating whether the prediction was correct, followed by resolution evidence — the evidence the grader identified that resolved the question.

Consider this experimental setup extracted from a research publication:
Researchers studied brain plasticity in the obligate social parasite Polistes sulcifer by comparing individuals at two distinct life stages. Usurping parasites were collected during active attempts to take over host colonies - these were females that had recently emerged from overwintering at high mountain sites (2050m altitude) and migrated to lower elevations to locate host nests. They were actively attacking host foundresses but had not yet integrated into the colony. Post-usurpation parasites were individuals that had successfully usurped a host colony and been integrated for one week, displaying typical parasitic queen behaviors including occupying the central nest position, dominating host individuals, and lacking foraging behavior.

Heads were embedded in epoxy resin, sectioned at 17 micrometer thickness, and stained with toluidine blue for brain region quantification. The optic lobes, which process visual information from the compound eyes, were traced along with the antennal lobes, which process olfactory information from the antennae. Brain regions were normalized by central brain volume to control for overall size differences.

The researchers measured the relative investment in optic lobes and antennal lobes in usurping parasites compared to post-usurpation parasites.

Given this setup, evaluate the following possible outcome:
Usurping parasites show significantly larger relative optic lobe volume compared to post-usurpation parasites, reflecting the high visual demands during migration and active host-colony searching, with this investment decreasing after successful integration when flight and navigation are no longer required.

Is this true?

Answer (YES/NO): NO